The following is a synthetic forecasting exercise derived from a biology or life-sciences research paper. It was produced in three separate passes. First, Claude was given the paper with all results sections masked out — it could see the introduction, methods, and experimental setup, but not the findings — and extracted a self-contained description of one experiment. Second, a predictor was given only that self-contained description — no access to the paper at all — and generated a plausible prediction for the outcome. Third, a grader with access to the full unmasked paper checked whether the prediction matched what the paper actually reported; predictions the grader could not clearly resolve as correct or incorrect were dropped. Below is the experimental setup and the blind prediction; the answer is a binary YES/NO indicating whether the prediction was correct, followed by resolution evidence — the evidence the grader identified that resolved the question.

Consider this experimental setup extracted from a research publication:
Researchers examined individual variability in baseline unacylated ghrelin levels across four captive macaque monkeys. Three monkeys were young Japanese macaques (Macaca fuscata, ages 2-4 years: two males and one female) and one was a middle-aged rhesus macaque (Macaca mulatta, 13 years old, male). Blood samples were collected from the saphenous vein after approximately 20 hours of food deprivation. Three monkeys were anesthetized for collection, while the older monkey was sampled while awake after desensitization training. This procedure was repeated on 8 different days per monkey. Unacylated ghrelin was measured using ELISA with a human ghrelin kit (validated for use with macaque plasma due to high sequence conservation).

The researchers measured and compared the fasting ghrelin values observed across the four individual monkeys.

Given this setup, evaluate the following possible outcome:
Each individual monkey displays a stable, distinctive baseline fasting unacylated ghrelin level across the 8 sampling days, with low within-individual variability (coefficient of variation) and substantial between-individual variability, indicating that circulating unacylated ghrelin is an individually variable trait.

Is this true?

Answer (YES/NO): NO